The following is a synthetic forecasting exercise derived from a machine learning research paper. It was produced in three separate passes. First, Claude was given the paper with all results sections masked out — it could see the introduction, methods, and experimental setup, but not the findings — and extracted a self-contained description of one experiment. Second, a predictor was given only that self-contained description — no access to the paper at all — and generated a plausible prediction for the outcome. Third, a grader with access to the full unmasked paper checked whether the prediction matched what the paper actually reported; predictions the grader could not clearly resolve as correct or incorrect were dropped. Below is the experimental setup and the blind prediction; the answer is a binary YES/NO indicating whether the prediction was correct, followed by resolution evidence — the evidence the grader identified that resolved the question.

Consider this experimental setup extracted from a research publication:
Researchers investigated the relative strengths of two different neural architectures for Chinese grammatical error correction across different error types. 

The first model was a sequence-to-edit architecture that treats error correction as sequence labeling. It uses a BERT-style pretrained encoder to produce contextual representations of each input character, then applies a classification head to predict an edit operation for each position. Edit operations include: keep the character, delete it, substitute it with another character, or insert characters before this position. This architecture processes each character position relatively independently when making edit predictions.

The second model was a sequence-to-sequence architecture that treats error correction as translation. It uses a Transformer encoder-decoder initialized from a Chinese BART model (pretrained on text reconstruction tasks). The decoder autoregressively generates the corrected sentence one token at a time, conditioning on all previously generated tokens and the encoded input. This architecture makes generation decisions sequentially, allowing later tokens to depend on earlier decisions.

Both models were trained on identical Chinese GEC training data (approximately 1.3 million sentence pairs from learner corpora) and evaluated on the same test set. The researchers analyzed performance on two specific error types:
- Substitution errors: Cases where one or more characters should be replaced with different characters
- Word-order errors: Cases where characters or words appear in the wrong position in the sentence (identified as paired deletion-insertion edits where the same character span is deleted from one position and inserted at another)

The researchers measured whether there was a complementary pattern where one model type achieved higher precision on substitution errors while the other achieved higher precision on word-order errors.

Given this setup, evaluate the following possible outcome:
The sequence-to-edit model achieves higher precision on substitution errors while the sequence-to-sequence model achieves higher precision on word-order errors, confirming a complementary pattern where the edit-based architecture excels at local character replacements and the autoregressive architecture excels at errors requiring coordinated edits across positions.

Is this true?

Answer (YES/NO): NO